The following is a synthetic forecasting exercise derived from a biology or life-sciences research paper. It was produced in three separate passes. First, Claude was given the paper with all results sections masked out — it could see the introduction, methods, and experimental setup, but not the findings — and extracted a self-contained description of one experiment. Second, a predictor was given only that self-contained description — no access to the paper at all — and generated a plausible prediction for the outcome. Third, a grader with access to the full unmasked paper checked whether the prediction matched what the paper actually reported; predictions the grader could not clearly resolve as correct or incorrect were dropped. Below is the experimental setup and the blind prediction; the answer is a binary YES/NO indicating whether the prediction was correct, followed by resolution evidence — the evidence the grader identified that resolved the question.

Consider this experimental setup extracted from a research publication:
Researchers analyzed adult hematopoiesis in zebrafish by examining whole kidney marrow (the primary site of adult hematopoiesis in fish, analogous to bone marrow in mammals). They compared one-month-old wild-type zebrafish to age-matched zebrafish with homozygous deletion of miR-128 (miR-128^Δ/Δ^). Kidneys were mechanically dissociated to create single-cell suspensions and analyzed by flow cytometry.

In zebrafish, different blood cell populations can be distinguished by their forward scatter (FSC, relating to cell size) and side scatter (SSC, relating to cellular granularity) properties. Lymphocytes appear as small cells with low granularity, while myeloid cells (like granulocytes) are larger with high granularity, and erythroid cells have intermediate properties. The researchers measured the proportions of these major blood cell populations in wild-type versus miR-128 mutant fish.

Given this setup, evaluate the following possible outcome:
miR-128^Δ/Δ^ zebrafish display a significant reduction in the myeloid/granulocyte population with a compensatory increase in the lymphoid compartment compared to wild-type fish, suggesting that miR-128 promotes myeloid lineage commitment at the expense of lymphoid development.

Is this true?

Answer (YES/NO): NO